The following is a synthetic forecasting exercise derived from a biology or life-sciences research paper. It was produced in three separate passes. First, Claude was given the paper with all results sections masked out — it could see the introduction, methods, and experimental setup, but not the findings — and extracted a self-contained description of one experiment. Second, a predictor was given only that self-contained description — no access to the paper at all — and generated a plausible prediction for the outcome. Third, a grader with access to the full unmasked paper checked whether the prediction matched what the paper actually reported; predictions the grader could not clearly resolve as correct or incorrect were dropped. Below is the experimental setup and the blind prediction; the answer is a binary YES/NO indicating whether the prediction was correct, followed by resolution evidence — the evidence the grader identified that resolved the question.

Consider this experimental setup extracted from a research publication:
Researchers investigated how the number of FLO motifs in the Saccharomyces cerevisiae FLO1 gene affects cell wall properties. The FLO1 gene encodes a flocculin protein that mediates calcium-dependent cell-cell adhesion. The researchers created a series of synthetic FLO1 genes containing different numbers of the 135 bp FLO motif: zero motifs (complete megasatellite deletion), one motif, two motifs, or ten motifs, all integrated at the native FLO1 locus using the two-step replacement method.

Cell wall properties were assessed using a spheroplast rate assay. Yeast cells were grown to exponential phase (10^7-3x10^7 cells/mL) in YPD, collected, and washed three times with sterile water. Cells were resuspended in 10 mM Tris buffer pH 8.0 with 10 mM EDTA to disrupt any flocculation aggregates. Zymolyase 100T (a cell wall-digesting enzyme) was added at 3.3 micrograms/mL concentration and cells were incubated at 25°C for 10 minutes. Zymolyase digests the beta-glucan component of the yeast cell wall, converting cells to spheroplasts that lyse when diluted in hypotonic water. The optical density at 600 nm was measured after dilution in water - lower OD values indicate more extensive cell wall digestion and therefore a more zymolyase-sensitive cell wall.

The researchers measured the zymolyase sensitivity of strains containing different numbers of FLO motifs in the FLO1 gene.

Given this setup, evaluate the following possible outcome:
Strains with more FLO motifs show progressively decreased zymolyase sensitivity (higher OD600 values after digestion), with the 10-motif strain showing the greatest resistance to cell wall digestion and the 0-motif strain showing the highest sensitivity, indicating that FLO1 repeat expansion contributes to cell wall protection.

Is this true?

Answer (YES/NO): NO